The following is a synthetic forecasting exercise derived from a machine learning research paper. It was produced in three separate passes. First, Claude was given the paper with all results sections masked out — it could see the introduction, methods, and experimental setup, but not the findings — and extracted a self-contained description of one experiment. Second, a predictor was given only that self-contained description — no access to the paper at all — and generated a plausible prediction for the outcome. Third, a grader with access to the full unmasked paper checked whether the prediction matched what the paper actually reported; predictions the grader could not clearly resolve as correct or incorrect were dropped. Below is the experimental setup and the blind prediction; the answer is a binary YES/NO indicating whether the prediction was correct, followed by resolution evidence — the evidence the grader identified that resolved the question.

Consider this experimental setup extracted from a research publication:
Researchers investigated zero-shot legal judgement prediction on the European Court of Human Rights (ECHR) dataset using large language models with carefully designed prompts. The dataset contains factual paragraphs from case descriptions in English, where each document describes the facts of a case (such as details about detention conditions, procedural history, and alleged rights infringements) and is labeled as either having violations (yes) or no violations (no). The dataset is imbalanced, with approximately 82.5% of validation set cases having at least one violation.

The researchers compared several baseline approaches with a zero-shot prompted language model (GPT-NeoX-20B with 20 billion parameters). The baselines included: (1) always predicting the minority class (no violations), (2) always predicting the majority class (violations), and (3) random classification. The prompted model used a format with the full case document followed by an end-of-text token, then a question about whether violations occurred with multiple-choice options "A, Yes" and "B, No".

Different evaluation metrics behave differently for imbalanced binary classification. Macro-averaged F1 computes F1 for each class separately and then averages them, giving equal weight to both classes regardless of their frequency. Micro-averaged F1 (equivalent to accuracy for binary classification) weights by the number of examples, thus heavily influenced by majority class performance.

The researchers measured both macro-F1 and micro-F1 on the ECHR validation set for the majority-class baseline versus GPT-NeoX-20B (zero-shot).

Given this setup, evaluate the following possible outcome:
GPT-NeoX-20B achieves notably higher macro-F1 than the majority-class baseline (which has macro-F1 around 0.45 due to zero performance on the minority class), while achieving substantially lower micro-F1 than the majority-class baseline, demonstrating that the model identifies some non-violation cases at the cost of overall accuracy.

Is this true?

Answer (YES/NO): YES